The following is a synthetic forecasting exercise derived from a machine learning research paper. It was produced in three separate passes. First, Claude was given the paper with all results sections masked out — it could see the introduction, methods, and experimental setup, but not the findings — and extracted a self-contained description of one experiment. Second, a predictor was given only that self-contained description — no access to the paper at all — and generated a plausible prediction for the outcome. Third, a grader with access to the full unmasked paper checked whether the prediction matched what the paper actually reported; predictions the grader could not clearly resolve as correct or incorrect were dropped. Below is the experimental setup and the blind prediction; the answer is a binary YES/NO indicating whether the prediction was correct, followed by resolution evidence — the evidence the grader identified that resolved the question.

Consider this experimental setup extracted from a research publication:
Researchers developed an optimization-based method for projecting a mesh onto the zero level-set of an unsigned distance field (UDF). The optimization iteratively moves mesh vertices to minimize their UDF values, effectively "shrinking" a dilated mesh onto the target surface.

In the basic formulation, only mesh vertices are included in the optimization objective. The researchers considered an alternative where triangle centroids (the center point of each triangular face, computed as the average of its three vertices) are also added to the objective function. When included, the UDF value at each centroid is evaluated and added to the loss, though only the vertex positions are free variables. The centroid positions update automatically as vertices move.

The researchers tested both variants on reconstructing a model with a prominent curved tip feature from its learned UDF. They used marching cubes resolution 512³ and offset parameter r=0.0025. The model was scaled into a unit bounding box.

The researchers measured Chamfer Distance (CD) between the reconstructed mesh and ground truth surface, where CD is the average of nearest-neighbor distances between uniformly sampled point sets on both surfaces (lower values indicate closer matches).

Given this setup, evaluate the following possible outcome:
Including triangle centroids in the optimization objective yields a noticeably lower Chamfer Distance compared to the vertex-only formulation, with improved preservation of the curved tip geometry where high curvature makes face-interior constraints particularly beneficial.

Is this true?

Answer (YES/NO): YES